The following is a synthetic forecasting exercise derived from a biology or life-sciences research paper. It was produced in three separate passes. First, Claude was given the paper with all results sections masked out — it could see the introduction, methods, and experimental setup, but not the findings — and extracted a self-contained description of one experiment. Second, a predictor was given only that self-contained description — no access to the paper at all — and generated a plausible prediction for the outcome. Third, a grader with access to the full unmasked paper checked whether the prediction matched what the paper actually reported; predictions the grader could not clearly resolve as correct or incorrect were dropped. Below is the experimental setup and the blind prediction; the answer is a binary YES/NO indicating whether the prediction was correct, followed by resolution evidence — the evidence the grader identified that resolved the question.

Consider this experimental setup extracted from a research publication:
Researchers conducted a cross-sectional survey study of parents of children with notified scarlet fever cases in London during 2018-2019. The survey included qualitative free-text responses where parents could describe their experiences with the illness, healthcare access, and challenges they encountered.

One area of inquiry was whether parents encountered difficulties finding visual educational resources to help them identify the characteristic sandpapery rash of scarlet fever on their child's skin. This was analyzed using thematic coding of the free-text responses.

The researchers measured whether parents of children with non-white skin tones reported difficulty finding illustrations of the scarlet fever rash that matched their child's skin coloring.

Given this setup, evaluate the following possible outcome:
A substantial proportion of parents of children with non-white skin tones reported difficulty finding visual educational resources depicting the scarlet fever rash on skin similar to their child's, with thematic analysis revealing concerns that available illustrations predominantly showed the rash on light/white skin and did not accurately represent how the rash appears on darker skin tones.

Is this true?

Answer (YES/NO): NO